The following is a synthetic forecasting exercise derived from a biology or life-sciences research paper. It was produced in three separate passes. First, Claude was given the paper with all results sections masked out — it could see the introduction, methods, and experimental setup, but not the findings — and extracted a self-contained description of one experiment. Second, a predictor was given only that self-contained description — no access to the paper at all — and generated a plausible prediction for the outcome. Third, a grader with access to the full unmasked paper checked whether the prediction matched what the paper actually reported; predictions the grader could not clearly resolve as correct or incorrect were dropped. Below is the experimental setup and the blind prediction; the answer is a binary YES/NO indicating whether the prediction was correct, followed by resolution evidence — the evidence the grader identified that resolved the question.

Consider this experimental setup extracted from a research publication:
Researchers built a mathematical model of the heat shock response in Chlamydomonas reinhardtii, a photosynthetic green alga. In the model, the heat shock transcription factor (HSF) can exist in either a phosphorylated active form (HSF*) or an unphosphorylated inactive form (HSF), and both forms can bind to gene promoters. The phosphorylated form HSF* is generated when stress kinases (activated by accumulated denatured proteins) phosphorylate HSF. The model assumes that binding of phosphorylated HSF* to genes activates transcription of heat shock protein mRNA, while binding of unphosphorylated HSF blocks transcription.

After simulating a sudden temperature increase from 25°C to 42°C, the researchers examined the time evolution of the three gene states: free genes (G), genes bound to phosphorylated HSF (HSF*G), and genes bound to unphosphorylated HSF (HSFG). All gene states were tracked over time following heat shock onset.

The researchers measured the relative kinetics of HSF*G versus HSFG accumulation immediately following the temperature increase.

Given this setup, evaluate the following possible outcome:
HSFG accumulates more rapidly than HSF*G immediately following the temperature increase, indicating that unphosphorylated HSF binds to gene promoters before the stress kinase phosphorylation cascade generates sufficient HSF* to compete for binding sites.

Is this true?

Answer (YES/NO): NO